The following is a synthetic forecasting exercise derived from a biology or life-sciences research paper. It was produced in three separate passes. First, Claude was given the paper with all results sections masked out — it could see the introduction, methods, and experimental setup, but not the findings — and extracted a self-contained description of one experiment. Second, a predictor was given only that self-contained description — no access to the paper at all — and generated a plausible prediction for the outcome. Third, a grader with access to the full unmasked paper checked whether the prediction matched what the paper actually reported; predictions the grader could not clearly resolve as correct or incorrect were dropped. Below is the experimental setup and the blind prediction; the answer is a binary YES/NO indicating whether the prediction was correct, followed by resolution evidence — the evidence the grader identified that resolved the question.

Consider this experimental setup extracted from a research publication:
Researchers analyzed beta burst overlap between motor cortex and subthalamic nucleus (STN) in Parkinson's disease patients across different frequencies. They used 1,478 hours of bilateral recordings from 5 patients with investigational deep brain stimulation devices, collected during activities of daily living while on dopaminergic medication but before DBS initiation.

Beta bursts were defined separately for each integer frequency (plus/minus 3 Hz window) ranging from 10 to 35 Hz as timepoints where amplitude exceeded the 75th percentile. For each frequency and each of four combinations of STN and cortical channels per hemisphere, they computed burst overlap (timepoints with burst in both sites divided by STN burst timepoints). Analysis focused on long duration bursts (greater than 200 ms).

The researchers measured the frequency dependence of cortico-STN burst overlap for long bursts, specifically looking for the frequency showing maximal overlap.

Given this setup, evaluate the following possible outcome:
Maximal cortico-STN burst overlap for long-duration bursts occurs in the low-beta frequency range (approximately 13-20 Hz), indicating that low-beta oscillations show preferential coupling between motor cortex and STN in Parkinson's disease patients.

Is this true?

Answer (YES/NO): NO